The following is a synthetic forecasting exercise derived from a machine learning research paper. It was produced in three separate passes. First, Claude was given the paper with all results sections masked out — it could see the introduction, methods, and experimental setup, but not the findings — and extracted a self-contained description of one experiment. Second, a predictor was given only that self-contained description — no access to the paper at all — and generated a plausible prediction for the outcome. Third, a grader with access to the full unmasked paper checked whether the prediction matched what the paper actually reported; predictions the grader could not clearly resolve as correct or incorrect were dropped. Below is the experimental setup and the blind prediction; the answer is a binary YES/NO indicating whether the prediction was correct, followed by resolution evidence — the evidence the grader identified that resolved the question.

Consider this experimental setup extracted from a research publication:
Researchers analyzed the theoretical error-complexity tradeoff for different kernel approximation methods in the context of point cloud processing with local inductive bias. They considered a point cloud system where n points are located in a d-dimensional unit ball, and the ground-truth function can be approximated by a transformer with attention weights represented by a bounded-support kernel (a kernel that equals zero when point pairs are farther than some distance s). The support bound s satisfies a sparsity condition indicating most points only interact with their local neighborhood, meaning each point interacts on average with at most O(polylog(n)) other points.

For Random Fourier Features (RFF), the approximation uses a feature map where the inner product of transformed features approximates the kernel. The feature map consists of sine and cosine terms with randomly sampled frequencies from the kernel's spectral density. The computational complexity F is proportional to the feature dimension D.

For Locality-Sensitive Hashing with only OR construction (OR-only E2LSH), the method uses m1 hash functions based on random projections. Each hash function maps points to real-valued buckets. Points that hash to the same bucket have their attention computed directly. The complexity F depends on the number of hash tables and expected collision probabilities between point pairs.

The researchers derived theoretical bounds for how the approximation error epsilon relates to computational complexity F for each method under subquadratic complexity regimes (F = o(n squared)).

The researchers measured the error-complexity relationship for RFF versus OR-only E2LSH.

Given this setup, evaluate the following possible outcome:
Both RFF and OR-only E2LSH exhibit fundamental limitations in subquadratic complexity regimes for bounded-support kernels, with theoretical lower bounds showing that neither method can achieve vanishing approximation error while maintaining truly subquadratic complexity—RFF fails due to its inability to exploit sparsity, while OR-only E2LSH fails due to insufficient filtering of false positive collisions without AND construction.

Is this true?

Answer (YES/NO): NO